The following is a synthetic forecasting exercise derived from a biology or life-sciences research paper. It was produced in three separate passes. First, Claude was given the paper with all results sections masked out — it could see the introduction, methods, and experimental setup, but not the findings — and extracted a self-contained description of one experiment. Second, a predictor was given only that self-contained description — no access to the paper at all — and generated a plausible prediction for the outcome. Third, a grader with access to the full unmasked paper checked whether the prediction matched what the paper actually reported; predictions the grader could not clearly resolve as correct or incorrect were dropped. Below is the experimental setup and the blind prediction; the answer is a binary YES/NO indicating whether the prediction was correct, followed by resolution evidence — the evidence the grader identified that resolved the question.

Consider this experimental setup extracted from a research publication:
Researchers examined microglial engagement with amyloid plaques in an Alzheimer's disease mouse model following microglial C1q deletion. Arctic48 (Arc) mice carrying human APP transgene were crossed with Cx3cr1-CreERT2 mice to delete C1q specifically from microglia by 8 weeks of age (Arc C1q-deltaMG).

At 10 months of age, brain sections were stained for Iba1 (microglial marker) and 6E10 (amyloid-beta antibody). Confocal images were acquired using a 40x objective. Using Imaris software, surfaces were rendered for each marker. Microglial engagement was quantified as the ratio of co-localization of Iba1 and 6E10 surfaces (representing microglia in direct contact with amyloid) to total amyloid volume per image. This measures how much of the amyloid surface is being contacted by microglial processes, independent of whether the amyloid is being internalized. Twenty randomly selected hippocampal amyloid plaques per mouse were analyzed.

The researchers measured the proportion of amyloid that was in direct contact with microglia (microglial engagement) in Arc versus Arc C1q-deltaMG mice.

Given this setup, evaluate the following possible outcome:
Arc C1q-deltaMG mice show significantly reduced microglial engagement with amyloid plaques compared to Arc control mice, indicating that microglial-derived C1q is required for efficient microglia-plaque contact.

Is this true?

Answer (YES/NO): NO